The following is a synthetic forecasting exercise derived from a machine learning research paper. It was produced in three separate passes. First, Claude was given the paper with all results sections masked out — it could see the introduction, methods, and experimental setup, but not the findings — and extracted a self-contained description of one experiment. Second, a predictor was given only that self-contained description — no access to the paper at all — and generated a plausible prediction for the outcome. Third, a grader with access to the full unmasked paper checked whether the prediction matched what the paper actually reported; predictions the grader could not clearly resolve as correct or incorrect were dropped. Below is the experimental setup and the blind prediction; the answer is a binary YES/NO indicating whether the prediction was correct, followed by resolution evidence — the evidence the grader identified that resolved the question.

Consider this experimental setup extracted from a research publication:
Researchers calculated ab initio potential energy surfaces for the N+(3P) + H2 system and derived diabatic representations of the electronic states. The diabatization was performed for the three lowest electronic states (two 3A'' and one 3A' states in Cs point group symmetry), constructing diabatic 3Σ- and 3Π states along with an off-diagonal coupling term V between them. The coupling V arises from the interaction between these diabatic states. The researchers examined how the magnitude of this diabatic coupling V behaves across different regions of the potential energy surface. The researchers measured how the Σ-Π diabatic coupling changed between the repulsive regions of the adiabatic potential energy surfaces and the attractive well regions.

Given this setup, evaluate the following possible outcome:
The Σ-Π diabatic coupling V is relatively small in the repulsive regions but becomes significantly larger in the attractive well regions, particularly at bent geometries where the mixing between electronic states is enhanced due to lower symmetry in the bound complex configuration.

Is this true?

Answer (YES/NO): NO